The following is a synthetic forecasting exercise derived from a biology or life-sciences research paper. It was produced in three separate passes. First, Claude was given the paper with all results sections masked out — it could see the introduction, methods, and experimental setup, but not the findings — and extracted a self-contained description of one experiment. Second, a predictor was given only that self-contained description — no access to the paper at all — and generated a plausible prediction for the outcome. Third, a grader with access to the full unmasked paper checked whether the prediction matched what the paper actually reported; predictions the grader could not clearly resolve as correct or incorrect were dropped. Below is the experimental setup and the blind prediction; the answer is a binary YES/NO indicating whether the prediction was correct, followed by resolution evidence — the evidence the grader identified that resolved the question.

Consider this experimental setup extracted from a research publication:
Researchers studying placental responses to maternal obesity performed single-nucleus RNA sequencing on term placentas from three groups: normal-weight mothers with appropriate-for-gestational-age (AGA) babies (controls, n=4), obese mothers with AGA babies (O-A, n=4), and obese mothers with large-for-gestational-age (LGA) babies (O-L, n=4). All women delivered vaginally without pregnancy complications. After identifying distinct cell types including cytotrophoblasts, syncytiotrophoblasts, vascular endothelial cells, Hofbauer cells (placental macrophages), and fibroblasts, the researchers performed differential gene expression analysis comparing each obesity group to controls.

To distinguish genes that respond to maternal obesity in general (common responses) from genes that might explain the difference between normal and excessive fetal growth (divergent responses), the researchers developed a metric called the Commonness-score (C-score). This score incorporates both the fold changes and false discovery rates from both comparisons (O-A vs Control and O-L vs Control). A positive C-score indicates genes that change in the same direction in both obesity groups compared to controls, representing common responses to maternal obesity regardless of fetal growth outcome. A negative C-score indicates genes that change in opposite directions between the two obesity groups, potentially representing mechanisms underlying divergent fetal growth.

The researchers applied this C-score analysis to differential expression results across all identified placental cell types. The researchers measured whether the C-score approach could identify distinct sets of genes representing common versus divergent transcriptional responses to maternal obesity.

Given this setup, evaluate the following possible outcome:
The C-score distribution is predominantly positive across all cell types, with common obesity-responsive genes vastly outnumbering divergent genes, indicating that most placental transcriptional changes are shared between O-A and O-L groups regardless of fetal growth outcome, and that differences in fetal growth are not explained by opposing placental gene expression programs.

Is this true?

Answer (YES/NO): NO